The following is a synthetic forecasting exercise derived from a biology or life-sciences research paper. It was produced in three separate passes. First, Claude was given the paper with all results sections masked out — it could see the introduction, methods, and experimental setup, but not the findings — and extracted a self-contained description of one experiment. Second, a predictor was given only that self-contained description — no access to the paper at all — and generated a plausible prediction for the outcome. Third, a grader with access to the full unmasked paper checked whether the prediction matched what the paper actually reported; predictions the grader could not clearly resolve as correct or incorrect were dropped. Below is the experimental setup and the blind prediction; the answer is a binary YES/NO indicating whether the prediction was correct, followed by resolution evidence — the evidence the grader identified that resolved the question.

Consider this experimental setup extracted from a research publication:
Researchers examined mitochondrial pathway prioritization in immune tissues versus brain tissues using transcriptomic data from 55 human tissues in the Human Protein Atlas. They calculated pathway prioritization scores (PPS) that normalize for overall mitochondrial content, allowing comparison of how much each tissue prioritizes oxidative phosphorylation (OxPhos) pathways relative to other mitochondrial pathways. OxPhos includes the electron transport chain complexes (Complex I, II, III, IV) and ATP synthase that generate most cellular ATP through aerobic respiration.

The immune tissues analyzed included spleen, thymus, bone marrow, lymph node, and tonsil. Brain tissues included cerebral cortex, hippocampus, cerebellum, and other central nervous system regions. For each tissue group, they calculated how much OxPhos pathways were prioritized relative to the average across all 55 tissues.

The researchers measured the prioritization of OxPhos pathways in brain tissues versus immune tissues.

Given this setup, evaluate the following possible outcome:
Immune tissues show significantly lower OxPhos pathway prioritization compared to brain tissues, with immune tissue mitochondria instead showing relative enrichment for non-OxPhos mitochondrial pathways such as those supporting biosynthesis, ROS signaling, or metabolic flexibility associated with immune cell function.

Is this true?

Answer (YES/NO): NO